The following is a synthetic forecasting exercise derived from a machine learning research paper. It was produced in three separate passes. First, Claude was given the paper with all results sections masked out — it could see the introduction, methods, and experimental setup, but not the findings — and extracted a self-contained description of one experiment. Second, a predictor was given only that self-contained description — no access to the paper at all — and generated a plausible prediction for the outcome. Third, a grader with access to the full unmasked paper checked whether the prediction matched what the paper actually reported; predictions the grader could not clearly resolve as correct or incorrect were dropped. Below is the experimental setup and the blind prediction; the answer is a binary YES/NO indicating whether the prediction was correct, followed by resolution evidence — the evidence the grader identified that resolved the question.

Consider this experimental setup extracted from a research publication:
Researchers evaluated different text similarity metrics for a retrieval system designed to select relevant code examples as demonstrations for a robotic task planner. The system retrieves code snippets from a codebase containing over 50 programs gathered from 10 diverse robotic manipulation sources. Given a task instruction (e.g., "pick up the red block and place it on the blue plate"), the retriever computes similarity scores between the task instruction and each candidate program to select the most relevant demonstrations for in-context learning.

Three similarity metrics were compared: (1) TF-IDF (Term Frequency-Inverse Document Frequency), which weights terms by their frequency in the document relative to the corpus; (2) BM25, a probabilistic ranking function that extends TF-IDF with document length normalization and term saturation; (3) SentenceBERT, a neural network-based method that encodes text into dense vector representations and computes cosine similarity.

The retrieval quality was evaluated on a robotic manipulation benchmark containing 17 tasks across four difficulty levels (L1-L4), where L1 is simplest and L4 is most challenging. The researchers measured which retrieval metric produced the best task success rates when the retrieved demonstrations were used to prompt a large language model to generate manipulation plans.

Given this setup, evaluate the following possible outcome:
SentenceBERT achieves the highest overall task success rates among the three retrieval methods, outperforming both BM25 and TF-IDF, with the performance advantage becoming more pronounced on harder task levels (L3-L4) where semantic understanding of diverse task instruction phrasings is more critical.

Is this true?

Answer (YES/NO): NO